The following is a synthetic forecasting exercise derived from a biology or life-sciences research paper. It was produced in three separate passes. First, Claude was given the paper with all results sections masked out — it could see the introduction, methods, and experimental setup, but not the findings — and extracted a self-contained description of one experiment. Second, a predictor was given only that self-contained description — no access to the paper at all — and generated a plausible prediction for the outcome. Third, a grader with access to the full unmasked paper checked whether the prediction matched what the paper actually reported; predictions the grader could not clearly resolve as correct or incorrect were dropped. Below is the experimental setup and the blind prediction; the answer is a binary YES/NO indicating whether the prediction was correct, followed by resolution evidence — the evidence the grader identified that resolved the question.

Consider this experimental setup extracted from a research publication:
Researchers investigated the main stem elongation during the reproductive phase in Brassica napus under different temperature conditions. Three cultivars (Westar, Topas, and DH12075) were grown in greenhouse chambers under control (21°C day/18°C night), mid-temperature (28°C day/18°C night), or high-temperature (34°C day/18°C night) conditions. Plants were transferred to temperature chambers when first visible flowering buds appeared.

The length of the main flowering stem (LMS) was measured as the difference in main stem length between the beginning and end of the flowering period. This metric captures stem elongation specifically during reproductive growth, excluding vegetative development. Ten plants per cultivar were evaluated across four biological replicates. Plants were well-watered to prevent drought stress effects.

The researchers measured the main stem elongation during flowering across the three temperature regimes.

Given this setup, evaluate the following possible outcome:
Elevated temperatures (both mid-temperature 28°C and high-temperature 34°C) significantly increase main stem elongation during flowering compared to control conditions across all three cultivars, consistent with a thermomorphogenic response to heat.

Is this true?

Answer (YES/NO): NO